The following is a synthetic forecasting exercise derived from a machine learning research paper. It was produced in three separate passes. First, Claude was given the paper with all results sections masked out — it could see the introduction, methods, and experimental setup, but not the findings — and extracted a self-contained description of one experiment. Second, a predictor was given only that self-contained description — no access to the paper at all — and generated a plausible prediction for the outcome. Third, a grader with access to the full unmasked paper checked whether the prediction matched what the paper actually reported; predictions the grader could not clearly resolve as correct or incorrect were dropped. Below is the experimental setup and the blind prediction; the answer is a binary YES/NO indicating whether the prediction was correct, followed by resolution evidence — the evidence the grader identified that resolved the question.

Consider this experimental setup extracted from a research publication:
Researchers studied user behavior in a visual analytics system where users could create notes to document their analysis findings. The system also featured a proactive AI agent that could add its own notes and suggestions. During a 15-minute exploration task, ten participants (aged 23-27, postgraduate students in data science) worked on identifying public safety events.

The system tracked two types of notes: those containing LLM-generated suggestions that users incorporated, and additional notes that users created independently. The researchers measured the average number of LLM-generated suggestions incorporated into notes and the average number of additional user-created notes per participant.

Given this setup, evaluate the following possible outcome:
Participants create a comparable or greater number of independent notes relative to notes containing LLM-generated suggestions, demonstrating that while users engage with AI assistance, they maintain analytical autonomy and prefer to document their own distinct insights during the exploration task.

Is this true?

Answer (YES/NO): NO